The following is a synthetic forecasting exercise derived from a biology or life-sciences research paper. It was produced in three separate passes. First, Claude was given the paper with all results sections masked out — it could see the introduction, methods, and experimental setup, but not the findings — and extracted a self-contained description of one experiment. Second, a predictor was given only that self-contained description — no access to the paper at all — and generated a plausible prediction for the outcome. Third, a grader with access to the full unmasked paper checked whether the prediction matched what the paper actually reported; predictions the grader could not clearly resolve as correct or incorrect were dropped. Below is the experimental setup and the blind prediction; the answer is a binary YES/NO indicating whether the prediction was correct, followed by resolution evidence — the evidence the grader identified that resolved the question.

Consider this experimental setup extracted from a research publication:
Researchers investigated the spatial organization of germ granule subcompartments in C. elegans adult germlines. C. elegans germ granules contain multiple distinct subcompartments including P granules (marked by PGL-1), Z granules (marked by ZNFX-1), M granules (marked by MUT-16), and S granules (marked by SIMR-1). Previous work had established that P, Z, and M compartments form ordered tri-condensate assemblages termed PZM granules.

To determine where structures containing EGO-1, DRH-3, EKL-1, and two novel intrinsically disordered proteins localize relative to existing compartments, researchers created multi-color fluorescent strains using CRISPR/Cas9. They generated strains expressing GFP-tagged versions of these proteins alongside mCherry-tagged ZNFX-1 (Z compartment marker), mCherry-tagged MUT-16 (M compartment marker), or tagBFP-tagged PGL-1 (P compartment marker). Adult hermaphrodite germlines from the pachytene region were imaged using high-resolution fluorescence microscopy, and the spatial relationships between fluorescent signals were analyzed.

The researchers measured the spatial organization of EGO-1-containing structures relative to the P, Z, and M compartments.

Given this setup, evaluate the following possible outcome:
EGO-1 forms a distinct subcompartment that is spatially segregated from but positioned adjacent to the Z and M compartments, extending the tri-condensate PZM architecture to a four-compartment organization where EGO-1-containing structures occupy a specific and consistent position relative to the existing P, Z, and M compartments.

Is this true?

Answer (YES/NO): NO